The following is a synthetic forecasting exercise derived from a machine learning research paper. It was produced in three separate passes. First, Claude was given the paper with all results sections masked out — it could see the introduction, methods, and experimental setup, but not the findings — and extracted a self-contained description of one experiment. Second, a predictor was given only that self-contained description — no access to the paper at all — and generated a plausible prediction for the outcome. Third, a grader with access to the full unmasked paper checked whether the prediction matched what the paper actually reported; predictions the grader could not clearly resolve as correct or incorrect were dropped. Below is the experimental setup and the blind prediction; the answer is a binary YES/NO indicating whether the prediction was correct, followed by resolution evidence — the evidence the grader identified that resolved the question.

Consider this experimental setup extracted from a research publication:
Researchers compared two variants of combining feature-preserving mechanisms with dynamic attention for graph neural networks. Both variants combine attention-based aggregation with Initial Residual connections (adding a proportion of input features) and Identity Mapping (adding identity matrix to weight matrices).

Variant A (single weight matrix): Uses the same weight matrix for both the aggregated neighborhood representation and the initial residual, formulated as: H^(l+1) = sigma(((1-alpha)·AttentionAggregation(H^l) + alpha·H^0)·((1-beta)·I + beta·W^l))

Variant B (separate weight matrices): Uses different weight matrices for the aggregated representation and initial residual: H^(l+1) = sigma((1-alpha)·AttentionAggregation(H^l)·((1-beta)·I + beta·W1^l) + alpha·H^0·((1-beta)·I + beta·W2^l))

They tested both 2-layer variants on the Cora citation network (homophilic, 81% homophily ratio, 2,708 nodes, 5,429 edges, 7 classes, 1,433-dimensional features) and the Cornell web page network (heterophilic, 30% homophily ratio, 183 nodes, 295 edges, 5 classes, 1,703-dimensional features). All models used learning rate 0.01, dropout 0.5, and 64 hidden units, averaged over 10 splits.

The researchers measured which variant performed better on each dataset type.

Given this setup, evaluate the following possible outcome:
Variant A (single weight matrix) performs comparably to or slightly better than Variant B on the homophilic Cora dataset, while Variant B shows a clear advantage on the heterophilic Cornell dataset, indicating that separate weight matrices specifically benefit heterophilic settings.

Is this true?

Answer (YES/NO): NO